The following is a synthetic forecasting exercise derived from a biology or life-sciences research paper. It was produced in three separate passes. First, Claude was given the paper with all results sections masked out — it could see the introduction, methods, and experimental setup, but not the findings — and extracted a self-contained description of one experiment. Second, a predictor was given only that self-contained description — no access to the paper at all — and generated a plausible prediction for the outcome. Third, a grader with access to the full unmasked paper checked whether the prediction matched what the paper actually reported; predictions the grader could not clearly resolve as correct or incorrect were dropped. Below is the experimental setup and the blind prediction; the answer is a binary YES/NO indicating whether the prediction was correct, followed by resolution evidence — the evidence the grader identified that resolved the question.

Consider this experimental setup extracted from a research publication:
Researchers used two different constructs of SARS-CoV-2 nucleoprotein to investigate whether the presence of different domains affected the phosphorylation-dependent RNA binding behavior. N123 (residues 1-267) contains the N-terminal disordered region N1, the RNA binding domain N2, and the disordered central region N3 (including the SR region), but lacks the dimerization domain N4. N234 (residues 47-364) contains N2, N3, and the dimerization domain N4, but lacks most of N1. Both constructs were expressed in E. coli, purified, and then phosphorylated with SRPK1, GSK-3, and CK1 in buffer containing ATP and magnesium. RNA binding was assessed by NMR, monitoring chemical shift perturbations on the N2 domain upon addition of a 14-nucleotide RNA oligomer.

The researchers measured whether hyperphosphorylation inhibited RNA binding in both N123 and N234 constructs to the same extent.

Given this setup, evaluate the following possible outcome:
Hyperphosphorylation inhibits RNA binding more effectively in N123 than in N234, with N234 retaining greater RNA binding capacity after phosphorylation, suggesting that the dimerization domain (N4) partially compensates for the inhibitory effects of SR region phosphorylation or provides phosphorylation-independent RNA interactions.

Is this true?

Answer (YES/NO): NO